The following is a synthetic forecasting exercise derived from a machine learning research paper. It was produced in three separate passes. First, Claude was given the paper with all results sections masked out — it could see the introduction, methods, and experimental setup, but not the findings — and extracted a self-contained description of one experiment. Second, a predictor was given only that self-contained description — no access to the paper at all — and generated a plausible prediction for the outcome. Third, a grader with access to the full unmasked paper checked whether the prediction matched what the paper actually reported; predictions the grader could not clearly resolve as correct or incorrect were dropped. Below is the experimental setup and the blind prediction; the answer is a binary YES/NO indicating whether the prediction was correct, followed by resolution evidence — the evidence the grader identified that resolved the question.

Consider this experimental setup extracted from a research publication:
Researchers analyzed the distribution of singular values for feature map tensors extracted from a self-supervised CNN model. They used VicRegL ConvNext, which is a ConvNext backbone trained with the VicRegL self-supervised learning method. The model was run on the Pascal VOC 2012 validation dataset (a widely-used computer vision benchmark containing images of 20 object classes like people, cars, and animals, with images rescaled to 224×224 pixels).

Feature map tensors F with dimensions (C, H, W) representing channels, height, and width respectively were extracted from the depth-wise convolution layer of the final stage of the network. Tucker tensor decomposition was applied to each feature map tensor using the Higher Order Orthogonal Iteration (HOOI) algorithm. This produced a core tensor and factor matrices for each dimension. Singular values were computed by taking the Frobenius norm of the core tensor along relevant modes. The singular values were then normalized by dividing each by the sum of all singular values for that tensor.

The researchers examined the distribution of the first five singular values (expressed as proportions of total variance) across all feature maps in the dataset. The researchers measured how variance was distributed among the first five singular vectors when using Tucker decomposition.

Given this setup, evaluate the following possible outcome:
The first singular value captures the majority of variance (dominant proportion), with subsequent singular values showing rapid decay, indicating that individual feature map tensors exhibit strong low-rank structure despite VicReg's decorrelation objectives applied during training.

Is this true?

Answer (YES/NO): NO